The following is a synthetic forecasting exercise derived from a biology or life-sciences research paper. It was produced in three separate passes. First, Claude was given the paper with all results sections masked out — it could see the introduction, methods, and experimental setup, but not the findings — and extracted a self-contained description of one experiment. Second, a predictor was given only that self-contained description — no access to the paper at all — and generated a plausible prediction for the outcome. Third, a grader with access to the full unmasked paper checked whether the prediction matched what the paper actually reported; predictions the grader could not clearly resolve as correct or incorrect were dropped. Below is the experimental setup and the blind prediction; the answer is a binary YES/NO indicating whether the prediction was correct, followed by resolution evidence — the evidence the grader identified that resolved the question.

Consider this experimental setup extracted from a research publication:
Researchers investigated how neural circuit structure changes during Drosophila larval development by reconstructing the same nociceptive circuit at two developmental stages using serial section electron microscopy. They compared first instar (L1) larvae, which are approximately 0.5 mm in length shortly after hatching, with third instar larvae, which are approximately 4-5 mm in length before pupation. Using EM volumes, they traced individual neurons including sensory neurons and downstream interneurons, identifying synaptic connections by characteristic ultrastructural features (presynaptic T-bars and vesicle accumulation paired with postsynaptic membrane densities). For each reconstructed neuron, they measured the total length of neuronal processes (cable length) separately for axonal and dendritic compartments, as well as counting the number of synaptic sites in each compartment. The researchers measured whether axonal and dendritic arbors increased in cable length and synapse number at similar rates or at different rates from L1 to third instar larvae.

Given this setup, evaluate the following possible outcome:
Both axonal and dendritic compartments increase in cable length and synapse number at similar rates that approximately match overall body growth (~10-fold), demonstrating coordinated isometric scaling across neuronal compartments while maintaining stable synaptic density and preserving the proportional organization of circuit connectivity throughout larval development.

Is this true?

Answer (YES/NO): NO